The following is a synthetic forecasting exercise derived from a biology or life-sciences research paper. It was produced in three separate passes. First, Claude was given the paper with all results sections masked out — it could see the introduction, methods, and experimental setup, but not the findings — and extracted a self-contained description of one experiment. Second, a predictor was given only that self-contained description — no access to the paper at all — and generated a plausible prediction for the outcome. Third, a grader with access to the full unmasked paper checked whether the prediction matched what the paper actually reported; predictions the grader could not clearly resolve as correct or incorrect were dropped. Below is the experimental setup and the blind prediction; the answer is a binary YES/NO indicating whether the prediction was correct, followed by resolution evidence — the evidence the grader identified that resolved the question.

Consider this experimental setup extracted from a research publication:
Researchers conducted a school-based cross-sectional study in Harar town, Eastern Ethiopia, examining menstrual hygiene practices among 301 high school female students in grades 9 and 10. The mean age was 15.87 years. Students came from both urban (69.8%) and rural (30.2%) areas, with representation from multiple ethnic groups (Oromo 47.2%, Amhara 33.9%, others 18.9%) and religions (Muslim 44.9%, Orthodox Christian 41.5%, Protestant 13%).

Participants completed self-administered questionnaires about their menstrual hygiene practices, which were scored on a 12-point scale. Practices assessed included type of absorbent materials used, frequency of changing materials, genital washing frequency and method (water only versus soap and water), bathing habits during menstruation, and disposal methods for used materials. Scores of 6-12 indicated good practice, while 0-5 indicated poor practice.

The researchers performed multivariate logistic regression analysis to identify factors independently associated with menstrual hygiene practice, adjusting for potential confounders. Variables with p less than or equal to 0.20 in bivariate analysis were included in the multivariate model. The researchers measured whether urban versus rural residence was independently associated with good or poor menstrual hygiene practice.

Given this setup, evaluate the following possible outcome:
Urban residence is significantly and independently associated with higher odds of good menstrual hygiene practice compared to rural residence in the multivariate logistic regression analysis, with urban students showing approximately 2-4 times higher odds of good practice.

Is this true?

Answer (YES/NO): YES